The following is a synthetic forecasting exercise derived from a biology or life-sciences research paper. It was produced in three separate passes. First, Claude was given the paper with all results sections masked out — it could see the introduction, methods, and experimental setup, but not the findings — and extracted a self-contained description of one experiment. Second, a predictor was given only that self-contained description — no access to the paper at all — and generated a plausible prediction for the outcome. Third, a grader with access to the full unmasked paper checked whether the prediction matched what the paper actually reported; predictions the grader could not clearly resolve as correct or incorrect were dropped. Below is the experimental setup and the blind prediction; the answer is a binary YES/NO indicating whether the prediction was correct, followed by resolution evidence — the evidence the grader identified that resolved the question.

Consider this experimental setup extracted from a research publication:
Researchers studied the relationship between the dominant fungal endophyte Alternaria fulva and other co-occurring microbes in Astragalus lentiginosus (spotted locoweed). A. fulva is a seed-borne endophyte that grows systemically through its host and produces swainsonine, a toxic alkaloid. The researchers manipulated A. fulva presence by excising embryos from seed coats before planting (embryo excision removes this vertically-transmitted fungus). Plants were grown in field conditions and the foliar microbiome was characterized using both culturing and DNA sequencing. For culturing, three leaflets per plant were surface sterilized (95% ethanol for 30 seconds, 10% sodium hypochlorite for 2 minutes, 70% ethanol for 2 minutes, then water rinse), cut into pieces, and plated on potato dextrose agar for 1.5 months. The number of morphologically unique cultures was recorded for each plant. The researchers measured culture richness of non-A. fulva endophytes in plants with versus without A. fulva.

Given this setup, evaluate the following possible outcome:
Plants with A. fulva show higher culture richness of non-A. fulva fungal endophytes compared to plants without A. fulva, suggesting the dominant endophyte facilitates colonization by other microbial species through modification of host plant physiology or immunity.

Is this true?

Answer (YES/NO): YES